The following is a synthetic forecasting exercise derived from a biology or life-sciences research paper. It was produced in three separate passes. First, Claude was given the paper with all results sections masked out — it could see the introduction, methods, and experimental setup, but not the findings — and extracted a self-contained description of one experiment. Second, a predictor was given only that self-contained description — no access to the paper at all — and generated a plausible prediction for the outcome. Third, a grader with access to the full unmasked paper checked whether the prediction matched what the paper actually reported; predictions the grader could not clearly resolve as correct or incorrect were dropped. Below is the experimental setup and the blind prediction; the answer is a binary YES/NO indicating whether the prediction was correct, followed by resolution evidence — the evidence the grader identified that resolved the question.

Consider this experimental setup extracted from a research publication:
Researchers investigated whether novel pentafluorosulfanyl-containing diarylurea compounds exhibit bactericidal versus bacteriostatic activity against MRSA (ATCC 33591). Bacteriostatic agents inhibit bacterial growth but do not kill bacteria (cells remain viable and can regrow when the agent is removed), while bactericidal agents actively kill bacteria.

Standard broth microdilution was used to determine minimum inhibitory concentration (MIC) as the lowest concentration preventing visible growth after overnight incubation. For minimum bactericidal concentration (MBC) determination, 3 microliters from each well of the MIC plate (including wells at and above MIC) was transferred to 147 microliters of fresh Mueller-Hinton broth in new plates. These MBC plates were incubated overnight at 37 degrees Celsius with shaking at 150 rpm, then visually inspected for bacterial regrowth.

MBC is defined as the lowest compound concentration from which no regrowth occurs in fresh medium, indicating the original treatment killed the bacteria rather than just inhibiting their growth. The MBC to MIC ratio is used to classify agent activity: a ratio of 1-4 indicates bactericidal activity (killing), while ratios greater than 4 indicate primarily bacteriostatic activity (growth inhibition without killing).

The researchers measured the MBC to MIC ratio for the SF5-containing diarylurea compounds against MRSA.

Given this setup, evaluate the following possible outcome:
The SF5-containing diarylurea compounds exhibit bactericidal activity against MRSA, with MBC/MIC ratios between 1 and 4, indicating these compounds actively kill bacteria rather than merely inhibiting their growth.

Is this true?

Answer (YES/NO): NO